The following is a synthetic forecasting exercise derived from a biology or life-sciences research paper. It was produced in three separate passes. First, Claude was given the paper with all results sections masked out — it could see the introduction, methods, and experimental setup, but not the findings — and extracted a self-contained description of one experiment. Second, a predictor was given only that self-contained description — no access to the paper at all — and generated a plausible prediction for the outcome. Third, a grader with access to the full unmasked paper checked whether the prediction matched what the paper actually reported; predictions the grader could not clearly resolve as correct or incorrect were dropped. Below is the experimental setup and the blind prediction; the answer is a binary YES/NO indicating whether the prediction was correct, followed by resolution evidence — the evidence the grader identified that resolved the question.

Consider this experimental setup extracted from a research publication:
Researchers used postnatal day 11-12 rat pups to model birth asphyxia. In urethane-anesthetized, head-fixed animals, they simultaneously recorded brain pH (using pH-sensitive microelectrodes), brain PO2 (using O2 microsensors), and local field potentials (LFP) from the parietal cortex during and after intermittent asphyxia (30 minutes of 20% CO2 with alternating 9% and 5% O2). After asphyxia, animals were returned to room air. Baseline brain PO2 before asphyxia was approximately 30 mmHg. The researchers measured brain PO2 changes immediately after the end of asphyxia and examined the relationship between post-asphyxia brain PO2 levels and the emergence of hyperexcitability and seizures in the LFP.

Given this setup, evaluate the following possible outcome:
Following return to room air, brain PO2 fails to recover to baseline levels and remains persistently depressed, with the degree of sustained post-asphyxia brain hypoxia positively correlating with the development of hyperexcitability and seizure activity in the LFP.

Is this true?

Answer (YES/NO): NO